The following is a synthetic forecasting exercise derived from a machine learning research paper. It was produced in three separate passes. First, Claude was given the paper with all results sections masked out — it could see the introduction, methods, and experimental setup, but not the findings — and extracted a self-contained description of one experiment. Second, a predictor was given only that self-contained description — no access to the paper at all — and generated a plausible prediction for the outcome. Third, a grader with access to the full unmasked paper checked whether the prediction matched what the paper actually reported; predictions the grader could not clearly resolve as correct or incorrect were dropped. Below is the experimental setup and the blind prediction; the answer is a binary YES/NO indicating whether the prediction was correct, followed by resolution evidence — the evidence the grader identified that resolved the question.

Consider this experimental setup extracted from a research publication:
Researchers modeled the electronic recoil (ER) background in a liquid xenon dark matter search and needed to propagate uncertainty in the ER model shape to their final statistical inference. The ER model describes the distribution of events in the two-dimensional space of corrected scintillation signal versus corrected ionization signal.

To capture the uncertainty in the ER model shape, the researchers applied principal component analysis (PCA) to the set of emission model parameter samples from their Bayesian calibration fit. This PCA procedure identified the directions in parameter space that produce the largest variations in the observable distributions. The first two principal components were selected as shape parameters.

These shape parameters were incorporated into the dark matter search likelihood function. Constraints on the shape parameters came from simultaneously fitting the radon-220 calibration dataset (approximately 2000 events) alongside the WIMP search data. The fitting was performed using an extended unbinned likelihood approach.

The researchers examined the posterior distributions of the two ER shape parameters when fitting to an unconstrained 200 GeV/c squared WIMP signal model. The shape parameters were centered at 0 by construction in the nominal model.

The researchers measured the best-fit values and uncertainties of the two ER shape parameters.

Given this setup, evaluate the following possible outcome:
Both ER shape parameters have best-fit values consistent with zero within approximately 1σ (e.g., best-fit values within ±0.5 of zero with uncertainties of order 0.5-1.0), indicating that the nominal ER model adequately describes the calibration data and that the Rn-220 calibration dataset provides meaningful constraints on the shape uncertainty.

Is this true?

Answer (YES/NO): NO